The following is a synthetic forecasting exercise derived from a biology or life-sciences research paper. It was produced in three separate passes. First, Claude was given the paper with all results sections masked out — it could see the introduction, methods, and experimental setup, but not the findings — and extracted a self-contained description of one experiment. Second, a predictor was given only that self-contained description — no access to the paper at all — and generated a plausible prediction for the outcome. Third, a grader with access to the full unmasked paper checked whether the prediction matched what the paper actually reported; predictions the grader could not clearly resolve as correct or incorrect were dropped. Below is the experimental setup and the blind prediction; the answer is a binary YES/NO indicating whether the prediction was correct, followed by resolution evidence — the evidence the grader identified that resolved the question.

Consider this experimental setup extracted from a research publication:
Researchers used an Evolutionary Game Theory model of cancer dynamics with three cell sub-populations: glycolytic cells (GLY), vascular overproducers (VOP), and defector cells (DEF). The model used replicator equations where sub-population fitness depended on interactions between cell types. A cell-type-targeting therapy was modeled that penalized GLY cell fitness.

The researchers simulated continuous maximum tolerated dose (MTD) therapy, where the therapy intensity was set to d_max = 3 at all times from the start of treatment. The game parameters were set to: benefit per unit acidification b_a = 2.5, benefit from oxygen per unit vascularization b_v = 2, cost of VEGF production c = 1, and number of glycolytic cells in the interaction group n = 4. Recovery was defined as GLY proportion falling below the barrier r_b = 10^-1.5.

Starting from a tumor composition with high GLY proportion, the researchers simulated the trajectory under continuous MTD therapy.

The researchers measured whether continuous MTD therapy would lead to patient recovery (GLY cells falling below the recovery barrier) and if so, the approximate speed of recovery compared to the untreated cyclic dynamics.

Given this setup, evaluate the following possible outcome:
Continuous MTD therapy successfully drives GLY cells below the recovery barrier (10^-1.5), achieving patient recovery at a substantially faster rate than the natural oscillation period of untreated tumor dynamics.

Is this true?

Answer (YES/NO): YES